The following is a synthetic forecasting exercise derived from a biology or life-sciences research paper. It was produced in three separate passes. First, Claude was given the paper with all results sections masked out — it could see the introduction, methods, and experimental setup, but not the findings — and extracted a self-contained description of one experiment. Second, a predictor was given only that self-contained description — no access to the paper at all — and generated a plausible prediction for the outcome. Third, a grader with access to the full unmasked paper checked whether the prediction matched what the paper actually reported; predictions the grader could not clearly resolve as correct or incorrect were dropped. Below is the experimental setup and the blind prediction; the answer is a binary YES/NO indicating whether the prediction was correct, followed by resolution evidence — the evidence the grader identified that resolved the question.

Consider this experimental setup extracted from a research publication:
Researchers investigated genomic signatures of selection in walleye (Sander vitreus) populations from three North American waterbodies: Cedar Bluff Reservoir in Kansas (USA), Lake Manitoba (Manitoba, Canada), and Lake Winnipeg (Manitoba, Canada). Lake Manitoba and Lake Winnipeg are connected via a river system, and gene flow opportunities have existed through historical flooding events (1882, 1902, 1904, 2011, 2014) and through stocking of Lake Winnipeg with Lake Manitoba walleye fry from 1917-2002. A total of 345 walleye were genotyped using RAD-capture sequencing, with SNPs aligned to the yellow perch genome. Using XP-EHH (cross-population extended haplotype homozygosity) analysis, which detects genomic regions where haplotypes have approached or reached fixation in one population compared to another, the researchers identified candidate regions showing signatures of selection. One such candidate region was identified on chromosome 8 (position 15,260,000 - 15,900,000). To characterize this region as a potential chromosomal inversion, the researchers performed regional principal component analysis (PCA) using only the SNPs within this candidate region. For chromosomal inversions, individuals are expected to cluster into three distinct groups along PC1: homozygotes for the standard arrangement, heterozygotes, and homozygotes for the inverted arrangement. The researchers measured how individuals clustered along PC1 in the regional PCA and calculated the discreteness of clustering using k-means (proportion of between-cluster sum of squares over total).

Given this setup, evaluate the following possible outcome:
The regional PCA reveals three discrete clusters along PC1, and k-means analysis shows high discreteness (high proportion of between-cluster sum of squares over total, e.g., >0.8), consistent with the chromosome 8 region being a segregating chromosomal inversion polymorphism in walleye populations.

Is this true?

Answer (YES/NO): YES